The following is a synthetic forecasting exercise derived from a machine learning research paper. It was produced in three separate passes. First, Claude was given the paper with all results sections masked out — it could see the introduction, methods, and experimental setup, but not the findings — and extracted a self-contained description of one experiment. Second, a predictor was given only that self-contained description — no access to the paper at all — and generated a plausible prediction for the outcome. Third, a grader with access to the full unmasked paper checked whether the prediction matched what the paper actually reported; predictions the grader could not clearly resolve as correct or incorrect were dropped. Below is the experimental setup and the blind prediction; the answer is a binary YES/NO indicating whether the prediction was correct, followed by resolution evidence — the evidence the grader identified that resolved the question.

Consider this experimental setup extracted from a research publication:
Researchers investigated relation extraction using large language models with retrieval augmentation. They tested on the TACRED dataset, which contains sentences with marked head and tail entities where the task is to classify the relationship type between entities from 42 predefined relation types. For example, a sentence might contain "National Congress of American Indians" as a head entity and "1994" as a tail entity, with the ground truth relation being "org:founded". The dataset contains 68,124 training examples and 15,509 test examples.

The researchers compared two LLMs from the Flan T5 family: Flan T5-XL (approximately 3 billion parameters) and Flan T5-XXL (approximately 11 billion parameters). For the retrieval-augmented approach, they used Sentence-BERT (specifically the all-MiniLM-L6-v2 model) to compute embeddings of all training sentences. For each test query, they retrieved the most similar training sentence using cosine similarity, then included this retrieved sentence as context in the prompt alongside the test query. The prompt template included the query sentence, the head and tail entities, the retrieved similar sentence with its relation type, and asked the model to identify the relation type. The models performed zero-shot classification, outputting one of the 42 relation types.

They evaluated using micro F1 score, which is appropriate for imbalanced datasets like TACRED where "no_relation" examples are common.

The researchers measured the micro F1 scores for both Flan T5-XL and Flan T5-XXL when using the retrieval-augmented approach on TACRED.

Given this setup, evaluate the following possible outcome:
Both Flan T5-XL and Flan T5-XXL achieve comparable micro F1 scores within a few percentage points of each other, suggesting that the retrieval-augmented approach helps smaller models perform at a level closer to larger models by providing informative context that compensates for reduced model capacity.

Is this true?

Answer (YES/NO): NO